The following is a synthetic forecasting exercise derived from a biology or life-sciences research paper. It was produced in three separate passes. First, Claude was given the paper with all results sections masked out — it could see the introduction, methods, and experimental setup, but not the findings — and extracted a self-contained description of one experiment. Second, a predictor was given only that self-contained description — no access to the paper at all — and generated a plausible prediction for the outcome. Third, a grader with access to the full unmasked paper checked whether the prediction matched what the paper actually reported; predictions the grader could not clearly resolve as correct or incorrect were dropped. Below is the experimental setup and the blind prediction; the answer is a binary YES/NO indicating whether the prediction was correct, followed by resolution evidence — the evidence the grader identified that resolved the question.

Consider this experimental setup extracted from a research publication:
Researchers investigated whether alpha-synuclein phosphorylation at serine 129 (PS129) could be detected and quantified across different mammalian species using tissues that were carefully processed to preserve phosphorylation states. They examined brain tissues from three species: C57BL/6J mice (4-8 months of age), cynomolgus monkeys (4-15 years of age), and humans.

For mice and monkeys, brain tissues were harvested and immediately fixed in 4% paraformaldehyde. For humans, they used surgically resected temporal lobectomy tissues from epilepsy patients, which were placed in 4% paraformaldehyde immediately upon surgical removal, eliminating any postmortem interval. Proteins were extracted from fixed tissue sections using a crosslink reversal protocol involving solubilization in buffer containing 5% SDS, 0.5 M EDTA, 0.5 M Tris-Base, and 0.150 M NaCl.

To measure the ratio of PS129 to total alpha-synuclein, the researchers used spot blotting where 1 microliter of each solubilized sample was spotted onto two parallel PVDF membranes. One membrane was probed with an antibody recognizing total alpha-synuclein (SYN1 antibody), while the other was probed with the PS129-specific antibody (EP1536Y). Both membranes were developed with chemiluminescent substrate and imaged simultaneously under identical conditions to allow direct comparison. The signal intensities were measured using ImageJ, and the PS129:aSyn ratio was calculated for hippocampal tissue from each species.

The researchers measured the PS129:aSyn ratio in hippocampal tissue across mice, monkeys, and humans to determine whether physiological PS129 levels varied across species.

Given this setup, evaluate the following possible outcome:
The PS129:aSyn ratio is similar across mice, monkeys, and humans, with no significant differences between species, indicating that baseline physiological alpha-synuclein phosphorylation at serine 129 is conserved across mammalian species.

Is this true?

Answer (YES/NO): NO